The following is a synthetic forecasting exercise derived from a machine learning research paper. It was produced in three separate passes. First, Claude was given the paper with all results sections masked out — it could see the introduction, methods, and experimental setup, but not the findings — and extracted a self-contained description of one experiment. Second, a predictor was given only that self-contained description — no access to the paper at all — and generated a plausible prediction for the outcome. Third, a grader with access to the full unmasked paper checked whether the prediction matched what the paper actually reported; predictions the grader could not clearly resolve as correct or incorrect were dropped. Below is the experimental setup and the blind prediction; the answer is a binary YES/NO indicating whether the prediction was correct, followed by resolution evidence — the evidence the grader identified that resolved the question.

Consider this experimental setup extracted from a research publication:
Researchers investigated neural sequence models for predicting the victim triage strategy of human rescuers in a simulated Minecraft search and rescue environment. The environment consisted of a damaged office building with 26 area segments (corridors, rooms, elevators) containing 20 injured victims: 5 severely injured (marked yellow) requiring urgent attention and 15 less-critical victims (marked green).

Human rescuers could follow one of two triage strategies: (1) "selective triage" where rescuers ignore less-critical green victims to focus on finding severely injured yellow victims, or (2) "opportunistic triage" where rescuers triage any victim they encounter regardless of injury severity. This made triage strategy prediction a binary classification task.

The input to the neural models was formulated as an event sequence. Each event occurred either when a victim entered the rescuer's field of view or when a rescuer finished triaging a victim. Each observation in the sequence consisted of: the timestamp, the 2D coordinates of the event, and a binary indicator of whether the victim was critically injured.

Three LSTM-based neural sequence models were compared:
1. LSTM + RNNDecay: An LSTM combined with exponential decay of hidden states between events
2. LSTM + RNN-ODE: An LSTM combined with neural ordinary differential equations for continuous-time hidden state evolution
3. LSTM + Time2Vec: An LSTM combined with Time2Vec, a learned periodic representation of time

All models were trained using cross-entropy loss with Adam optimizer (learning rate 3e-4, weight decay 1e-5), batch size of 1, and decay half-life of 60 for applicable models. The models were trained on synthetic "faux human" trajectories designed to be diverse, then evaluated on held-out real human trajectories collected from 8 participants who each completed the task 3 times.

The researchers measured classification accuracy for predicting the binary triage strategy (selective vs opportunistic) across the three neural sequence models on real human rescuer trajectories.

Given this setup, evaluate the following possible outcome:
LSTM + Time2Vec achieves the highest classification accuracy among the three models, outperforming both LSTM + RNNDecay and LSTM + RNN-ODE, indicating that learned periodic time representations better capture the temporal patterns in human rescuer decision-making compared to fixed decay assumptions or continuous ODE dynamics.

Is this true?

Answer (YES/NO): YES